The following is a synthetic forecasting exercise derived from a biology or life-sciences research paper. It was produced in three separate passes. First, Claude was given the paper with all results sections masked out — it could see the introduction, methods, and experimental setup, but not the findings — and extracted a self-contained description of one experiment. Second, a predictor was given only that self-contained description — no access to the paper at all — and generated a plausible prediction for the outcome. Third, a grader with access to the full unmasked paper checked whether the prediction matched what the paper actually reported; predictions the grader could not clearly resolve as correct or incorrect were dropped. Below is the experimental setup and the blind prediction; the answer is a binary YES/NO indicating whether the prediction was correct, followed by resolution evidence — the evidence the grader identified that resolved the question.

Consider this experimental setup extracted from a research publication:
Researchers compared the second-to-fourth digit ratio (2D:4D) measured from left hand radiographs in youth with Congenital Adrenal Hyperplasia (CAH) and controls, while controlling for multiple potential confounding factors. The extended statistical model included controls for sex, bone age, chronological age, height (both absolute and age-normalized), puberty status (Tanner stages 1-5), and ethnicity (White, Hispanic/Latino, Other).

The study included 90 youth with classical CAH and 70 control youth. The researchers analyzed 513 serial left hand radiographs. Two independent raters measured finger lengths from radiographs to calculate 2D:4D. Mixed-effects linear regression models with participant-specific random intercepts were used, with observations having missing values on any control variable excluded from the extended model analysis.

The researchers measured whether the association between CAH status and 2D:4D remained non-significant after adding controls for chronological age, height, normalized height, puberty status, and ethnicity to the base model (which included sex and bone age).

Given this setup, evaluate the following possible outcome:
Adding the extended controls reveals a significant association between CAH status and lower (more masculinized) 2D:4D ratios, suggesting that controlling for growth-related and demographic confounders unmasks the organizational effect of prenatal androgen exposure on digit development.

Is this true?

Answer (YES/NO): NO